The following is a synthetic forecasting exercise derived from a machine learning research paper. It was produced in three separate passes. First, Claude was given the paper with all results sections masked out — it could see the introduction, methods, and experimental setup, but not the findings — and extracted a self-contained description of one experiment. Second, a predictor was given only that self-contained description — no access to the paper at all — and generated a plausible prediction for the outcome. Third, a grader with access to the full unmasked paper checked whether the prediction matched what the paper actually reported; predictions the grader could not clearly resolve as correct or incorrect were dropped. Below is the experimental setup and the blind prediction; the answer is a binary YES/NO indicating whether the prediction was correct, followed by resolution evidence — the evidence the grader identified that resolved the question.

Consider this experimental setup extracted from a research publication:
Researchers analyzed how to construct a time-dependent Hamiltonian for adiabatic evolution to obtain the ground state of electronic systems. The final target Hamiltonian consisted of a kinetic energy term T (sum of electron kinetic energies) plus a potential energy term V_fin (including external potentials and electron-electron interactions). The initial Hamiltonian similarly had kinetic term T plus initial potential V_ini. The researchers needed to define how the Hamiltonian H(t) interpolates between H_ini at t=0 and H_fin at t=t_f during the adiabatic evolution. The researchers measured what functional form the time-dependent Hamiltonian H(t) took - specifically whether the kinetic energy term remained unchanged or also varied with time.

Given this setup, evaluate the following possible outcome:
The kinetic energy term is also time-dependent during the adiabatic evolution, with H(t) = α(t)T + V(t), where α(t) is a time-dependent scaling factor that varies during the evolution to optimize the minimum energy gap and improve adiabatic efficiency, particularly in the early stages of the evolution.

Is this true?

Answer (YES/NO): NO